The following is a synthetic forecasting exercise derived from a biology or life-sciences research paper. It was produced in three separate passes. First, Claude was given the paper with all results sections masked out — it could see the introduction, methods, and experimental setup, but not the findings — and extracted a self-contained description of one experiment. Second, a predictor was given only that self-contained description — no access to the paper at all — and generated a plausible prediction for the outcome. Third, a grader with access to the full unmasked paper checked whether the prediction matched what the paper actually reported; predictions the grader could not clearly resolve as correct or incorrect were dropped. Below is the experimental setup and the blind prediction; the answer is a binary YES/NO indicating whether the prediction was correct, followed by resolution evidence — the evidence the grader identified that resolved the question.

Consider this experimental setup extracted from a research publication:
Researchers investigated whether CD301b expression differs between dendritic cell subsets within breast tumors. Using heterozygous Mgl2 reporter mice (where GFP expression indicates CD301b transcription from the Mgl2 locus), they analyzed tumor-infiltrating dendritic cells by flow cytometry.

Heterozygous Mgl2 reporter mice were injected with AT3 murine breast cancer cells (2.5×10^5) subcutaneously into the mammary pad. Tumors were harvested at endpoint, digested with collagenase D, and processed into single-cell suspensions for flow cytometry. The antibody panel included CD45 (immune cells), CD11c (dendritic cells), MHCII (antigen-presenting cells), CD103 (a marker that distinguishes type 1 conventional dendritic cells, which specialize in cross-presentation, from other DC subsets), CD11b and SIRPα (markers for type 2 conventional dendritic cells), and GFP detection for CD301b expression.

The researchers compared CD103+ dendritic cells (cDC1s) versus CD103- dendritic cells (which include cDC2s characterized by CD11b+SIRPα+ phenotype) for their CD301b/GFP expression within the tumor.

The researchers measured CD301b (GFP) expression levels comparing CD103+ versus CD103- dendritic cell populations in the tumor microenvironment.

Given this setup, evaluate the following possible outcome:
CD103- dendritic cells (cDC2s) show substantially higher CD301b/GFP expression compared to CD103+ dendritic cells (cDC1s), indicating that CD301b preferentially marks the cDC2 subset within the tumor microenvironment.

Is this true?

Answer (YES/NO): YES